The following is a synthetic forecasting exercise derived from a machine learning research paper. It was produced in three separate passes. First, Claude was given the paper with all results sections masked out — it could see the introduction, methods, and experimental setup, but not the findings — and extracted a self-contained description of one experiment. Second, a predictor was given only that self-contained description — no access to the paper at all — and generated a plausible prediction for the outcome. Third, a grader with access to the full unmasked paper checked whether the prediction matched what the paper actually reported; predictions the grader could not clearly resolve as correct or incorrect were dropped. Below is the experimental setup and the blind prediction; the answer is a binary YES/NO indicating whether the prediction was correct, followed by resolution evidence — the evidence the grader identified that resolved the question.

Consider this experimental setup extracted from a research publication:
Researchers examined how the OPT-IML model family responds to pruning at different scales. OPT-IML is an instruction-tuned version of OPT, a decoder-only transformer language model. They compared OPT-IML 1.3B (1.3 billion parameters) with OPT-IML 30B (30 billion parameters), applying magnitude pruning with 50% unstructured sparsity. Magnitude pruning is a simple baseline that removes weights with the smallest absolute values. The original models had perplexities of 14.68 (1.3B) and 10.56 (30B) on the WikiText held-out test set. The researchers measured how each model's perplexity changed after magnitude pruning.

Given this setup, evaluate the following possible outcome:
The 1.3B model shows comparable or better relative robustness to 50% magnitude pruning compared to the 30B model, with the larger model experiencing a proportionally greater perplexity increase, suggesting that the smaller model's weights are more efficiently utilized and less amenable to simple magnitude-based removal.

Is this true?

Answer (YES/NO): NO